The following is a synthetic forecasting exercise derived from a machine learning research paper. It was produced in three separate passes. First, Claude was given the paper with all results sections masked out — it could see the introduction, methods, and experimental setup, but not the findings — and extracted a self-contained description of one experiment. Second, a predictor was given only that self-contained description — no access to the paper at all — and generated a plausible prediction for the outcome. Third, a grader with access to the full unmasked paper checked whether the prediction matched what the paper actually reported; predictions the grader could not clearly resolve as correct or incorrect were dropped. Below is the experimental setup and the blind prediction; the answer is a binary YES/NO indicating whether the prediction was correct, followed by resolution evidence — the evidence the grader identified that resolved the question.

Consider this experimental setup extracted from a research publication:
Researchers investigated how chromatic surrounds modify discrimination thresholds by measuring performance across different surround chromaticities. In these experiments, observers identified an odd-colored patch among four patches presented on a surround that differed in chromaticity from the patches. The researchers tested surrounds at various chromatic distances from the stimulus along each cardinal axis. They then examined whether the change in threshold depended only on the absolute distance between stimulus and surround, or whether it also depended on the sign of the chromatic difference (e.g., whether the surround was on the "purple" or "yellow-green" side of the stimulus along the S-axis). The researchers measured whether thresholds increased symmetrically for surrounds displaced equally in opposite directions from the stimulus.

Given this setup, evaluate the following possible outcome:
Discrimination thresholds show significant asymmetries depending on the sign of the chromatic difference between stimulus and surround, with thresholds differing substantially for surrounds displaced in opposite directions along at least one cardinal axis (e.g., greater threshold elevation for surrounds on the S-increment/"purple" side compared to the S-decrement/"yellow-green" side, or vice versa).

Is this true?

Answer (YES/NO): NO